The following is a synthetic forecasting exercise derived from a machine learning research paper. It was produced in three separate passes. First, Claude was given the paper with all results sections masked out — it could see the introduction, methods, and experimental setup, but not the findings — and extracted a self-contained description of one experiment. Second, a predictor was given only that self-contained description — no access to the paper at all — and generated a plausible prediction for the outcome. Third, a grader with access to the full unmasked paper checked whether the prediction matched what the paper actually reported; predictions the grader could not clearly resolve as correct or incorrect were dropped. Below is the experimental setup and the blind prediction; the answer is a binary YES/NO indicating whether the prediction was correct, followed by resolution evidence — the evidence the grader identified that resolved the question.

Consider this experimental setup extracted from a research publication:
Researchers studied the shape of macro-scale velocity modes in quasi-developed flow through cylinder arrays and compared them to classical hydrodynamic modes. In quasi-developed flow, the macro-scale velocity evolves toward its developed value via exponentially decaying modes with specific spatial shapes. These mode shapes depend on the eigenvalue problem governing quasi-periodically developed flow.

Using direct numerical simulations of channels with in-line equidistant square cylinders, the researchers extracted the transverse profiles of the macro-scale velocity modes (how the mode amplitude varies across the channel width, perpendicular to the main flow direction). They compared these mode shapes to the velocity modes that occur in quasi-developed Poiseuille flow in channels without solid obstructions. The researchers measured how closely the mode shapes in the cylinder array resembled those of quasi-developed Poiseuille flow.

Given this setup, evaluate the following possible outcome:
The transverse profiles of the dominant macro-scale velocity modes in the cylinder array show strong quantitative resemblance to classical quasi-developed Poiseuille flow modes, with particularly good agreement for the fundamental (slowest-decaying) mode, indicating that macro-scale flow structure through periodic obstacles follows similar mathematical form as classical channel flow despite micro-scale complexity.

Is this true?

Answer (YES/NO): NO